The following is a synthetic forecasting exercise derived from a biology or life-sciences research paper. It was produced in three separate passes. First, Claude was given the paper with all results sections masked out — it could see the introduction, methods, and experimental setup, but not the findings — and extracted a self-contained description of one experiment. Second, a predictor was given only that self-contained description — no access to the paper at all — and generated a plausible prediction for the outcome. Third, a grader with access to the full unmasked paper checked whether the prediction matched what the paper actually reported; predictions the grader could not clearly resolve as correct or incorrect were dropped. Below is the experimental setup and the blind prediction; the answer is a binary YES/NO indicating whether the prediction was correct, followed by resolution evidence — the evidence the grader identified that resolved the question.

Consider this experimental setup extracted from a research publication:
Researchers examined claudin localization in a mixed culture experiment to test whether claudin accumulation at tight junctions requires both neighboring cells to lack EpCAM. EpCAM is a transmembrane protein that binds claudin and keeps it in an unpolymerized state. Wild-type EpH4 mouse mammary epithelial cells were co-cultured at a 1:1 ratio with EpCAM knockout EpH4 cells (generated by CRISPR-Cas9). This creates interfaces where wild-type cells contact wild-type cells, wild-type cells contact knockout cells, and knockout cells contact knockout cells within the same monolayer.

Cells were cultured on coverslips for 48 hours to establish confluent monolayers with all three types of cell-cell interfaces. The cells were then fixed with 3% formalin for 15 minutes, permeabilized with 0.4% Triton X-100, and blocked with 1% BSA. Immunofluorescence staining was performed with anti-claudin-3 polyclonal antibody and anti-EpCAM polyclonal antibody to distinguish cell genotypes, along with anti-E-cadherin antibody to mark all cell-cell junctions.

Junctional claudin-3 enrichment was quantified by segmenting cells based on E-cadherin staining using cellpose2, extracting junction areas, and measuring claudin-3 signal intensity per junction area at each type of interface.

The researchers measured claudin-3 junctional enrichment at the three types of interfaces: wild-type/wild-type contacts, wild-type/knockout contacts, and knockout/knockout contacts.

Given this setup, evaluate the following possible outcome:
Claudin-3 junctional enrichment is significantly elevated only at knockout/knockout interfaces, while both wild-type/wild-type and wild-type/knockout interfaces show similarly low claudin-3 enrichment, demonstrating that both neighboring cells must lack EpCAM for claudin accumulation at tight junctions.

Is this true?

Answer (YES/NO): NO